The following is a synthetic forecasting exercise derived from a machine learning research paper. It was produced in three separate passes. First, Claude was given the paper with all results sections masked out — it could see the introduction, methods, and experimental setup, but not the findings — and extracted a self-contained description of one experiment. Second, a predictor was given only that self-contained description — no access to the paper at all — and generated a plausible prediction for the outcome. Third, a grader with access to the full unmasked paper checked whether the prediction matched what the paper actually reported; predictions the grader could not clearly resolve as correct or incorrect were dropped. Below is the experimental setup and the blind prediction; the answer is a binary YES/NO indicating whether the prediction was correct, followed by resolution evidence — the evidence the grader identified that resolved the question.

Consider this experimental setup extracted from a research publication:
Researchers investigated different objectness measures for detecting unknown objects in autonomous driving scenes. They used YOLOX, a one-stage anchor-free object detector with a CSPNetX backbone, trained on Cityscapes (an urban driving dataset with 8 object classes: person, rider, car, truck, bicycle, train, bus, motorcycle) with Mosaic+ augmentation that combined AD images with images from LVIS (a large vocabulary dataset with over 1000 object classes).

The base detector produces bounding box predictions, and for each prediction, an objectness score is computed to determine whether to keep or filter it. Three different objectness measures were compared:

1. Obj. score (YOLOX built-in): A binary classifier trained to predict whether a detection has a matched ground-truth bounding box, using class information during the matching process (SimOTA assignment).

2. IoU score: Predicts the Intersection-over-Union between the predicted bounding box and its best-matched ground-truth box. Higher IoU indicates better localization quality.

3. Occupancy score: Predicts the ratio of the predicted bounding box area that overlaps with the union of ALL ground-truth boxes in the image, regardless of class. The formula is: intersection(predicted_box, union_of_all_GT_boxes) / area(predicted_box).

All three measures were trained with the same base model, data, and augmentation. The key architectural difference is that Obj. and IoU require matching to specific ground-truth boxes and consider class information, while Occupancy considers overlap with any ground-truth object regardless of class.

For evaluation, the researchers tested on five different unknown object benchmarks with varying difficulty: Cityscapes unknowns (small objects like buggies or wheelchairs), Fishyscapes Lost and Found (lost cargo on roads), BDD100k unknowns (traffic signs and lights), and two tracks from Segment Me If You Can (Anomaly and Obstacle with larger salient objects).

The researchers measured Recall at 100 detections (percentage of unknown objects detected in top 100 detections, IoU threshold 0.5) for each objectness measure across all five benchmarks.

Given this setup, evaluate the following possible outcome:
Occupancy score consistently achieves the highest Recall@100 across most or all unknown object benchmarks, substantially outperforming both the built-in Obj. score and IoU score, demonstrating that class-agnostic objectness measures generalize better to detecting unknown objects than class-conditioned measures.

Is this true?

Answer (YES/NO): YES